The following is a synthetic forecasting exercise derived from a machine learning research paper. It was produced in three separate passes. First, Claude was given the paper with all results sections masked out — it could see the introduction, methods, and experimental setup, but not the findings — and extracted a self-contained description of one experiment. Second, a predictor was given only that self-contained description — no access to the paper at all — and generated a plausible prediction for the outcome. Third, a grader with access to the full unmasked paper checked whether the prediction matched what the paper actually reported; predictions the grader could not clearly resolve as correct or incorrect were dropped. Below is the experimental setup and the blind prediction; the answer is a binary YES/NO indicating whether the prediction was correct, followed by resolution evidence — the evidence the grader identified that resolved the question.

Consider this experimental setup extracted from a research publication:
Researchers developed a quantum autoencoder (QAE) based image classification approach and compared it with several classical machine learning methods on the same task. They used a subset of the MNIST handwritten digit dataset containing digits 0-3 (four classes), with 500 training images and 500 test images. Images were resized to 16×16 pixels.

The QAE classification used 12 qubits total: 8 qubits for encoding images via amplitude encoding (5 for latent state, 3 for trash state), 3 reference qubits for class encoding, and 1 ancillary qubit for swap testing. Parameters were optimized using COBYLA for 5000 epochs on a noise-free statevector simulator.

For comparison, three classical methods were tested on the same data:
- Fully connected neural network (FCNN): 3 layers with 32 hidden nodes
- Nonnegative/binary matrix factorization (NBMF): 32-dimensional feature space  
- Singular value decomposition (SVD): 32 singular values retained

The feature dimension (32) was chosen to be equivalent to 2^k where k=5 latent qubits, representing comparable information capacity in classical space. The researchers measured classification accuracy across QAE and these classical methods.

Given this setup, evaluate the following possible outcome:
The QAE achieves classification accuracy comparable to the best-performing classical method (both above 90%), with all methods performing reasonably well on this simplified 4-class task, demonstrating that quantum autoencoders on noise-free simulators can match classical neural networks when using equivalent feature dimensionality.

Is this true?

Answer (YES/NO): NO